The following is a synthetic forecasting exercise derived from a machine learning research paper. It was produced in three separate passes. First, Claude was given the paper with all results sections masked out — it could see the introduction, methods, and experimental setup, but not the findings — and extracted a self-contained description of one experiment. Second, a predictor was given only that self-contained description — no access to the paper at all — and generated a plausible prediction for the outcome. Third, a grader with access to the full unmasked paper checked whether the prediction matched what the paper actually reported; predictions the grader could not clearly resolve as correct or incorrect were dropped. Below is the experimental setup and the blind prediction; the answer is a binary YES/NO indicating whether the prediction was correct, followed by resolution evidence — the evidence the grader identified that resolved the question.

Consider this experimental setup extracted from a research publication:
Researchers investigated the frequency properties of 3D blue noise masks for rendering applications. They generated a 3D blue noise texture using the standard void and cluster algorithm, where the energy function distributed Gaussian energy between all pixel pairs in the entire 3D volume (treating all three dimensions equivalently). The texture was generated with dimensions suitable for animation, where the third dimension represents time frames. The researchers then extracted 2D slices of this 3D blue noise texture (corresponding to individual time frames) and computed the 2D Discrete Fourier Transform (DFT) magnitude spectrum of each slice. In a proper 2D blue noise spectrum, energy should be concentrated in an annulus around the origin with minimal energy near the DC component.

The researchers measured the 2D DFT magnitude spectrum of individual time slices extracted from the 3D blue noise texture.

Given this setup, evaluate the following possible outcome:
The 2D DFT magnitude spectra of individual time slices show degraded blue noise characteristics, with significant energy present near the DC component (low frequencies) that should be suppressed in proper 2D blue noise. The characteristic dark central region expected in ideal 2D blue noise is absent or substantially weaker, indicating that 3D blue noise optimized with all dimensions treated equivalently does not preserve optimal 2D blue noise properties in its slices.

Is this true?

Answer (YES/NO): YES